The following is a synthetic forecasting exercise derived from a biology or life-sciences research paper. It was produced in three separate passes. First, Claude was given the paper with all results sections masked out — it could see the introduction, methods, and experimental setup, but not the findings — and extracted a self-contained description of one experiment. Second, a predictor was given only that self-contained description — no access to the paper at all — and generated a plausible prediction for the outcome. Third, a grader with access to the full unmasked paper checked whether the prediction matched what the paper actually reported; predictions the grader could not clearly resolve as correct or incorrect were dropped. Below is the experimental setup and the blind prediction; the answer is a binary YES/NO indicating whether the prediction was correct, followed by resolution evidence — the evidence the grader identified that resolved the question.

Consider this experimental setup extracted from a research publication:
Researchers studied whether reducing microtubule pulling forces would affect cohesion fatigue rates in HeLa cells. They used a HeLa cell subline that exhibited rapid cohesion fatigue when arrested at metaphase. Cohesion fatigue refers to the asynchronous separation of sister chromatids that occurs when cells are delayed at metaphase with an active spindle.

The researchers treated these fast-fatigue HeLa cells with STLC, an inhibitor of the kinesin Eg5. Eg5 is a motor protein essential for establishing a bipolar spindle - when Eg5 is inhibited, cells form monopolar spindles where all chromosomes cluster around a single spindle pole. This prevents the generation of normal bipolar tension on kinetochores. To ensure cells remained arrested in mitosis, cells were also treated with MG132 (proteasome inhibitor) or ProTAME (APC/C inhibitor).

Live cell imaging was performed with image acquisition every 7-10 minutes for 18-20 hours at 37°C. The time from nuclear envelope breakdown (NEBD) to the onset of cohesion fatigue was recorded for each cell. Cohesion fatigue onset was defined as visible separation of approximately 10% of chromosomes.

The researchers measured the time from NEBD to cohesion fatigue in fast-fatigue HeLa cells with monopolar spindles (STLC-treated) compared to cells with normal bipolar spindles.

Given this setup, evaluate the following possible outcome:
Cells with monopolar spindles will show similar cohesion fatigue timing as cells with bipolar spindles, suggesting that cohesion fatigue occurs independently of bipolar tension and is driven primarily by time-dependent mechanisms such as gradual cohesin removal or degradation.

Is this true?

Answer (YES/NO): NO